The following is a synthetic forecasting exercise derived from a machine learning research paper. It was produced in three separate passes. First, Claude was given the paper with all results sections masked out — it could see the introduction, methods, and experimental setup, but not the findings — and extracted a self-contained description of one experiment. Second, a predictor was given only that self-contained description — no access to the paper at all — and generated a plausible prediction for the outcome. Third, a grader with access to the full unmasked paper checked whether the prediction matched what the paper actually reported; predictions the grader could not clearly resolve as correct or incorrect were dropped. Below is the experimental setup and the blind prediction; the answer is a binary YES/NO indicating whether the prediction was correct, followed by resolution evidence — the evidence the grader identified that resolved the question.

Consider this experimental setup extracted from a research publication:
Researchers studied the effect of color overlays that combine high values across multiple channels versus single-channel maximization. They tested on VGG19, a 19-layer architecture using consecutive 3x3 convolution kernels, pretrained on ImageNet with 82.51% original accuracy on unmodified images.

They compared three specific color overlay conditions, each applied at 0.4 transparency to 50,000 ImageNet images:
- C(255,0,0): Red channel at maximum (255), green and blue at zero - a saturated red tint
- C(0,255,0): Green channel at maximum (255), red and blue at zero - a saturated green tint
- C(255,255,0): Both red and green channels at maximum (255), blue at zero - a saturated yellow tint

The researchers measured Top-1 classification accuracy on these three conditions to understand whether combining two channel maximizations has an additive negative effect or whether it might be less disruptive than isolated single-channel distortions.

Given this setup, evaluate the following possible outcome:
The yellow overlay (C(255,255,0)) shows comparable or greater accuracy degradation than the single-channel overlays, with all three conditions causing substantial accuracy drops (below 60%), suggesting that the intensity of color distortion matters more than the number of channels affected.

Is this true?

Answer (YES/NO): YES